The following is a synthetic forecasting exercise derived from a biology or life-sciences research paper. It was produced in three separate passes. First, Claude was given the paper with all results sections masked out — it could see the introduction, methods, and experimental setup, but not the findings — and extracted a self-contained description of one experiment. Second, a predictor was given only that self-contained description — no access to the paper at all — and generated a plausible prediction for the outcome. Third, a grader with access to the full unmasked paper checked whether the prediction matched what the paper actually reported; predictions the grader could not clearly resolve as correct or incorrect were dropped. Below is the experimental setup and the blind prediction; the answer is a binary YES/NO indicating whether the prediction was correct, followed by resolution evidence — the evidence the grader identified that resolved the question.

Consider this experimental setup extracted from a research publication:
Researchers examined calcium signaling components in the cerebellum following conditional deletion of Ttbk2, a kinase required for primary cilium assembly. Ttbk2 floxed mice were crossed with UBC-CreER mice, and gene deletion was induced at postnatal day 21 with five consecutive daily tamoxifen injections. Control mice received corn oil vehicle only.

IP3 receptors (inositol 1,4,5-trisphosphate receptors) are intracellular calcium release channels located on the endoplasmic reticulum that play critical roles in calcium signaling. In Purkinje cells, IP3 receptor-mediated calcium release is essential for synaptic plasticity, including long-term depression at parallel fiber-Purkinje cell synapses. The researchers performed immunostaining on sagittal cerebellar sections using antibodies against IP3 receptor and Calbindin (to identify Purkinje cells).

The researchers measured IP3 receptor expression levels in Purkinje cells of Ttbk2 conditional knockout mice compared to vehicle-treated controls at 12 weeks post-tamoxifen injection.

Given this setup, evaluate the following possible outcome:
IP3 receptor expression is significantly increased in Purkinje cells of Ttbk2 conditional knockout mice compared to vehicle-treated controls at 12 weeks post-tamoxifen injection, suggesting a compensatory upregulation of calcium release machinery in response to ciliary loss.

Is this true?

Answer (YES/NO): NO